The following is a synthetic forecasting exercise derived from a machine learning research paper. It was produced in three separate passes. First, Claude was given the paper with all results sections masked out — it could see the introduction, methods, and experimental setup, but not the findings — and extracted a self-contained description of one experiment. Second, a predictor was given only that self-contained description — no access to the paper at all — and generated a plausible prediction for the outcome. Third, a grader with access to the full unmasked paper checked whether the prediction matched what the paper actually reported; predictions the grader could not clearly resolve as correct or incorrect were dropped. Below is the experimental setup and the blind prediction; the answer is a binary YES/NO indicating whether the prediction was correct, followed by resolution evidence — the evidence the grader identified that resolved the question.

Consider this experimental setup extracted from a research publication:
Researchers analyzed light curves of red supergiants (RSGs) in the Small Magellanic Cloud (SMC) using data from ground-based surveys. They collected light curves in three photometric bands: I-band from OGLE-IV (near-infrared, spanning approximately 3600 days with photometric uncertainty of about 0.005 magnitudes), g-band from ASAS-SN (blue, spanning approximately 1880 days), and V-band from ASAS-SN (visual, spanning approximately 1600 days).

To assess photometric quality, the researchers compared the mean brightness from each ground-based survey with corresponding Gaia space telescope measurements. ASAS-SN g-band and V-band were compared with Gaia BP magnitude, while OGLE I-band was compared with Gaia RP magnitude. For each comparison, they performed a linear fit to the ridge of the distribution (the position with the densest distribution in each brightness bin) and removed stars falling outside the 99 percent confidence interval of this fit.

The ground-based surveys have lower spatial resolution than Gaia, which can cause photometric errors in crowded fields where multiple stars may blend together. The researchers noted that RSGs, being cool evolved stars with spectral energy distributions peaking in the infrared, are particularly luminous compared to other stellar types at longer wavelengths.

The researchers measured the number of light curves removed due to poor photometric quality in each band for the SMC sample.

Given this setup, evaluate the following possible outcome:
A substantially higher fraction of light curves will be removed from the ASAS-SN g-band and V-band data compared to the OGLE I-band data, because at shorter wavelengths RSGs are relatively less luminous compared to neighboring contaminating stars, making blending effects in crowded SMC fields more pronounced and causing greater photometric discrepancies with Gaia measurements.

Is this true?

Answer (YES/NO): YES